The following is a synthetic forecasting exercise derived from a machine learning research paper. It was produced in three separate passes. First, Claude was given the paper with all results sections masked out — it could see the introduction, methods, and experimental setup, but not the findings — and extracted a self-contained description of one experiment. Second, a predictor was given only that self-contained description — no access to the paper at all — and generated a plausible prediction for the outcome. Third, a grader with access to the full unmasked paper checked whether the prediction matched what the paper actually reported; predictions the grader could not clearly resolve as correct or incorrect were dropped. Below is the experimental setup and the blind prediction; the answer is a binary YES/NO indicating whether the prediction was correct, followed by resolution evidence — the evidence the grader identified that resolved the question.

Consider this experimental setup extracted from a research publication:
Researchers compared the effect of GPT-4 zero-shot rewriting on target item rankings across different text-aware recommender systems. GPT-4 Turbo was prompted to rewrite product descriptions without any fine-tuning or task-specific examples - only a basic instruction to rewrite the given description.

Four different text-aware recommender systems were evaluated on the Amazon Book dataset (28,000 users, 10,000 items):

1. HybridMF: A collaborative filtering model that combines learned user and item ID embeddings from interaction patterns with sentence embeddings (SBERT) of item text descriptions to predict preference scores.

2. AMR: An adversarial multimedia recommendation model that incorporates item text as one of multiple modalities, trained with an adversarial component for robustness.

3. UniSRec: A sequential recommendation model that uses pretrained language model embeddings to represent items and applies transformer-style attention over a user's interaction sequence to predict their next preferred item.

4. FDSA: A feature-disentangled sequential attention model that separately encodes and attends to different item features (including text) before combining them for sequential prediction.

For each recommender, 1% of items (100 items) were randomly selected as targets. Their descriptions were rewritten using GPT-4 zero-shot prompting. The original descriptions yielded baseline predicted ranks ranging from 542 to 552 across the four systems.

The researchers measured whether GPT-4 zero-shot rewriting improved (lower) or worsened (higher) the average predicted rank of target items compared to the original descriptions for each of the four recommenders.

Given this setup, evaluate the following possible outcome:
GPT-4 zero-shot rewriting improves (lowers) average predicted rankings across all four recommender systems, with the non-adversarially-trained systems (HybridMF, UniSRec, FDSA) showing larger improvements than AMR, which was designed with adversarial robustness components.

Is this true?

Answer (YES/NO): NO